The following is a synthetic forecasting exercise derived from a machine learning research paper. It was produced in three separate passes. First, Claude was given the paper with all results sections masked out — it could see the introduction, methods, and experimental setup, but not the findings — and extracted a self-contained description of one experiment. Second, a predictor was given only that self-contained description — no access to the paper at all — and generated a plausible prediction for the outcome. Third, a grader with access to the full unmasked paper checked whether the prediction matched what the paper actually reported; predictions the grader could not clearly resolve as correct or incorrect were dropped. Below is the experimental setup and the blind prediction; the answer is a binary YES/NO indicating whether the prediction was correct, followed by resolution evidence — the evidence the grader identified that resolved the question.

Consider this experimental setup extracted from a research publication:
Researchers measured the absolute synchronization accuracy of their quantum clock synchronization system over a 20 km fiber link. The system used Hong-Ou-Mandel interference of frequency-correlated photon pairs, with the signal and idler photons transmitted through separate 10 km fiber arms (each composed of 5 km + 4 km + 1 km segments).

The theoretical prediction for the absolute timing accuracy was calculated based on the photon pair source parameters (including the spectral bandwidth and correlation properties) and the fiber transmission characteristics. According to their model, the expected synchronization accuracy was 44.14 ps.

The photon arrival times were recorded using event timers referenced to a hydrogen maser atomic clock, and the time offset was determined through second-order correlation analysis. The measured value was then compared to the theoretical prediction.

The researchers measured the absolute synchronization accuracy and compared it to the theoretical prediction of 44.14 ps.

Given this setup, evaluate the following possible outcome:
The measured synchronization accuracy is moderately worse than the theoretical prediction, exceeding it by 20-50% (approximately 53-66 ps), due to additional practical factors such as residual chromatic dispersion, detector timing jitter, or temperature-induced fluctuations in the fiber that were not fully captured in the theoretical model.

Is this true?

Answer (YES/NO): NO